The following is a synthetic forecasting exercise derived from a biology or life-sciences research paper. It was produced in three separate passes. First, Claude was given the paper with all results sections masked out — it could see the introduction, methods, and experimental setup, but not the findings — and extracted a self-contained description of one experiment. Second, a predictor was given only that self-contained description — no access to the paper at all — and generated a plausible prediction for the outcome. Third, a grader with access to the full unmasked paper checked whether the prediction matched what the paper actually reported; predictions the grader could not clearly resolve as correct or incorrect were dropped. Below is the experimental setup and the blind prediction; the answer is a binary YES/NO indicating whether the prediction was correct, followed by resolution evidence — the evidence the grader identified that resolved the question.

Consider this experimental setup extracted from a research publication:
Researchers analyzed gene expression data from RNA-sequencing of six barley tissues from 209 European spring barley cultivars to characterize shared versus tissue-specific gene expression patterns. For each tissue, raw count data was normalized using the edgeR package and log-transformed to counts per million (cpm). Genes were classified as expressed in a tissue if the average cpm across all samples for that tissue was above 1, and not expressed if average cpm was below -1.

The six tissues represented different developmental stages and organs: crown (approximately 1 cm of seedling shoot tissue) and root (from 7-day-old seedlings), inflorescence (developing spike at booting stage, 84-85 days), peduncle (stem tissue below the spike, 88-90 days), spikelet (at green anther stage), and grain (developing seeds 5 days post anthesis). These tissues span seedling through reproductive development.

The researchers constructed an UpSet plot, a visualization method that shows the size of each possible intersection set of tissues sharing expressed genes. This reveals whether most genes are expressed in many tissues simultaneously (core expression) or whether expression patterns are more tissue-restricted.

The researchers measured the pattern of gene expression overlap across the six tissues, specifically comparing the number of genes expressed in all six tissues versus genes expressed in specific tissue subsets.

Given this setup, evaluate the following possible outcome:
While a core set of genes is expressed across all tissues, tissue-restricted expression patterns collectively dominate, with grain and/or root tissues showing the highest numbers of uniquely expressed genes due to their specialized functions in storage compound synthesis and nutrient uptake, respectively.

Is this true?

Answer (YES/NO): NO